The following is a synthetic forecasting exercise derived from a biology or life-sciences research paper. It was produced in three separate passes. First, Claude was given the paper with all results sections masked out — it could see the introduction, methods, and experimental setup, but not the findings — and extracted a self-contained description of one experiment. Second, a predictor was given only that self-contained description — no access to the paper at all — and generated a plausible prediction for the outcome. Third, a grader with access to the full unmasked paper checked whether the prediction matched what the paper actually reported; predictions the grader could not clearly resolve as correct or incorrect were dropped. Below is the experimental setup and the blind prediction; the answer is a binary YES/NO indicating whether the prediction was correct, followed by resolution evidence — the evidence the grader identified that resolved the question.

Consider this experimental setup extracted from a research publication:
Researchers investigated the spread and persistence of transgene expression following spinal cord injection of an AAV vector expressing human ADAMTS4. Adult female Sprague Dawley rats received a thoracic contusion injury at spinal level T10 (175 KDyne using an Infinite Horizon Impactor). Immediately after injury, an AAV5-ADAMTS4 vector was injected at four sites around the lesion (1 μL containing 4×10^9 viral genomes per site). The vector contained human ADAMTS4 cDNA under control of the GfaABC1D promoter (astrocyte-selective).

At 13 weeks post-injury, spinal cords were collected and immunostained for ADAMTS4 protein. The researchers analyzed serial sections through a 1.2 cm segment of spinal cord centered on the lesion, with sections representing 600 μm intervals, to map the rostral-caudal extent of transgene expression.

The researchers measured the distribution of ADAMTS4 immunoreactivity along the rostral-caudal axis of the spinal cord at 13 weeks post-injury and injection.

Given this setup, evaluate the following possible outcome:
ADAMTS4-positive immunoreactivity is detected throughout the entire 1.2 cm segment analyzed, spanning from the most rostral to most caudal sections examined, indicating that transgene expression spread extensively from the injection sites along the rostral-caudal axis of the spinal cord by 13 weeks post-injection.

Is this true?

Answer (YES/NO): NO